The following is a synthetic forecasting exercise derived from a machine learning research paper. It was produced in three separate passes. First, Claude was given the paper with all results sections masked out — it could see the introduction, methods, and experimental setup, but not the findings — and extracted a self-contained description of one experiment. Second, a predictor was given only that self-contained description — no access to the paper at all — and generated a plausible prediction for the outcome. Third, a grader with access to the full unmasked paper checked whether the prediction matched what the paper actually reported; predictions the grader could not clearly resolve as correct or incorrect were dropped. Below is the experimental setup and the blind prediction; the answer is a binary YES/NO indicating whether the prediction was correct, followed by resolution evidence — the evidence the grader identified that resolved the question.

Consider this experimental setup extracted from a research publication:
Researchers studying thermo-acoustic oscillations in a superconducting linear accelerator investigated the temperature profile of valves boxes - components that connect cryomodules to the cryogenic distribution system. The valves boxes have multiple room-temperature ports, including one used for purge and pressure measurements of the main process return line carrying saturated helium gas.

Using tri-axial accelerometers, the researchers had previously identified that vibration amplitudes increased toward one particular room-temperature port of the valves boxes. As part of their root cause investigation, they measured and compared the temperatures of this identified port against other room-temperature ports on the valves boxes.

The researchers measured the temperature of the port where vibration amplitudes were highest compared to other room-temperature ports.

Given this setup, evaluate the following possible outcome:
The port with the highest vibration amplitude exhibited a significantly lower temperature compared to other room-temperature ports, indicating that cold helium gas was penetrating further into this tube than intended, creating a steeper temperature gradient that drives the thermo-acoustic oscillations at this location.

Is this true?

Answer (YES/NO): NO